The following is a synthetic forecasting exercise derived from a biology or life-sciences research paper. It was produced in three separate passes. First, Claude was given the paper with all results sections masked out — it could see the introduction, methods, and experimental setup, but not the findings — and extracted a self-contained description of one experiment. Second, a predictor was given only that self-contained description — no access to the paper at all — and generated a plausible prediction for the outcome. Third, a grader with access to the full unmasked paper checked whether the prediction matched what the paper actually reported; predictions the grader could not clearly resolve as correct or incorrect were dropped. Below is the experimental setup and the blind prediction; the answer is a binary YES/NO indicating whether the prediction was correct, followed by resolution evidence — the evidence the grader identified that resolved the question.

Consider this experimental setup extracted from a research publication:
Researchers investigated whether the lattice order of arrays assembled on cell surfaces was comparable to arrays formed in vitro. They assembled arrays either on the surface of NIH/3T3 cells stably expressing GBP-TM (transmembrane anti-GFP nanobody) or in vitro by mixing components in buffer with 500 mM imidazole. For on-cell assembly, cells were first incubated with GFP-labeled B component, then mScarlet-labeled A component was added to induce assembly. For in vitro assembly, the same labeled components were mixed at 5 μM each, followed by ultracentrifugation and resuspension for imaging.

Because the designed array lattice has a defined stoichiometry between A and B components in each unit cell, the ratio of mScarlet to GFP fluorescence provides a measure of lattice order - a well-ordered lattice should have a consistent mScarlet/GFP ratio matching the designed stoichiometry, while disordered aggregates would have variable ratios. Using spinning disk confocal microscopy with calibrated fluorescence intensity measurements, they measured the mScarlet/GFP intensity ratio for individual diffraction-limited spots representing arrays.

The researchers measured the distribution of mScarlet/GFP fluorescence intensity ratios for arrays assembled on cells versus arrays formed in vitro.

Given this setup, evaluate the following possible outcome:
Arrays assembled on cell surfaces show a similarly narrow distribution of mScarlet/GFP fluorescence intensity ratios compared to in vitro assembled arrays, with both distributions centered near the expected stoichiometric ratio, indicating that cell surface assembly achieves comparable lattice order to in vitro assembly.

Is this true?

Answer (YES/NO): YES